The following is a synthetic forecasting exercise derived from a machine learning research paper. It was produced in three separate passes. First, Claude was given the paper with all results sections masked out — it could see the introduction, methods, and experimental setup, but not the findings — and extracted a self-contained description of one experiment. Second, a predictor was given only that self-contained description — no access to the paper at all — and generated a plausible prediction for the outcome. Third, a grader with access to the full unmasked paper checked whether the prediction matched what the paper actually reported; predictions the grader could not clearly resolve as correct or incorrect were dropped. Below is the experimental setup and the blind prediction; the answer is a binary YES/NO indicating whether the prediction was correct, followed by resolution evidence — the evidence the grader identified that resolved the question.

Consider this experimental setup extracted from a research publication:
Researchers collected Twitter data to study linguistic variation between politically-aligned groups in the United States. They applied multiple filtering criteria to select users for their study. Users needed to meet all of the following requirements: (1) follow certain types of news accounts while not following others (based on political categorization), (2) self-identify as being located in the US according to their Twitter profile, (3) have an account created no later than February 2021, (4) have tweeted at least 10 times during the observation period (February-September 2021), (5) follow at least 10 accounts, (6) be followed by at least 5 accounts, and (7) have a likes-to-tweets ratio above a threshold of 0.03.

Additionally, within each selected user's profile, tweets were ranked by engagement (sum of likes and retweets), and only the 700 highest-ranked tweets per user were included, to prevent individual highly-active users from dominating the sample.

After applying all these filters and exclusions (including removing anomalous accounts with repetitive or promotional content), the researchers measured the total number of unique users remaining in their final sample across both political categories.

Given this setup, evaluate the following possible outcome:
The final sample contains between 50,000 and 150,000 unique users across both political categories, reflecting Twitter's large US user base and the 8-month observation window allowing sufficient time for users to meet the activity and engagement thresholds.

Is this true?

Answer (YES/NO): NO